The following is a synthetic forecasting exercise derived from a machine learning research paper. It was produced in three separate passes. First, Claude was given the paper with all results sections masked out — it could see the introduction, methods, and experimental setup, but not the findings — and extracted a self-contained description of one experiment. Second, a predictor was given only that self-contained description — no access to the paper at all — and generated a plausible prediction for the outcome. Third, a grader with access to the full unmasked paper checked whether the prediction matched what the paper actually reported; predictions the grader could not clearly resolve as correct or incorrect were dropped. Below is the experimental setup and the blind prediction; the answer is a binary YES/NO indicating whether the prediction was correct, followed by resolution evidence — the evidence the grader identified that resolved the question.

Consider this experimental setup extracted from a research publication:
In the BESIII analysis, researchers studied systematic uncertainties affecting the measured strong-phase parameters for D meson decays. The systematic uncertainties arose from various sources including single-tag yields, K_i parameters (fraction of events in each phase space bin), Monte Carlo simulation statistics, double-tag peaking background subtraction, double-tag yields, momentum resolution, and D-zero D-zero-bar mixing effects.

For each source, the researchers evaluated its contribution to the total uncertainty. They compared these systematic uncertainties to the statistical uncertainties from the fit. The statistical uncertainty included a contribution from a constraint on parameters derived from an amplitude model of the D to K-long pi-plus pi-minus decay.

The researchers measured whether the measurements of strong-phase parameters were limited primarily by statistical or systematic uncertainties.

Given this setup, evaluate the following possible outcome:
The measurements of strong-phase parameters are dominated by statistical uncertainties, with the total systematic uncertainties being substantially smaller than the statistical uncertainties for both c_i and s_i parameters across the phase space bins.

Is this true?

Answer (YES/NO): YES